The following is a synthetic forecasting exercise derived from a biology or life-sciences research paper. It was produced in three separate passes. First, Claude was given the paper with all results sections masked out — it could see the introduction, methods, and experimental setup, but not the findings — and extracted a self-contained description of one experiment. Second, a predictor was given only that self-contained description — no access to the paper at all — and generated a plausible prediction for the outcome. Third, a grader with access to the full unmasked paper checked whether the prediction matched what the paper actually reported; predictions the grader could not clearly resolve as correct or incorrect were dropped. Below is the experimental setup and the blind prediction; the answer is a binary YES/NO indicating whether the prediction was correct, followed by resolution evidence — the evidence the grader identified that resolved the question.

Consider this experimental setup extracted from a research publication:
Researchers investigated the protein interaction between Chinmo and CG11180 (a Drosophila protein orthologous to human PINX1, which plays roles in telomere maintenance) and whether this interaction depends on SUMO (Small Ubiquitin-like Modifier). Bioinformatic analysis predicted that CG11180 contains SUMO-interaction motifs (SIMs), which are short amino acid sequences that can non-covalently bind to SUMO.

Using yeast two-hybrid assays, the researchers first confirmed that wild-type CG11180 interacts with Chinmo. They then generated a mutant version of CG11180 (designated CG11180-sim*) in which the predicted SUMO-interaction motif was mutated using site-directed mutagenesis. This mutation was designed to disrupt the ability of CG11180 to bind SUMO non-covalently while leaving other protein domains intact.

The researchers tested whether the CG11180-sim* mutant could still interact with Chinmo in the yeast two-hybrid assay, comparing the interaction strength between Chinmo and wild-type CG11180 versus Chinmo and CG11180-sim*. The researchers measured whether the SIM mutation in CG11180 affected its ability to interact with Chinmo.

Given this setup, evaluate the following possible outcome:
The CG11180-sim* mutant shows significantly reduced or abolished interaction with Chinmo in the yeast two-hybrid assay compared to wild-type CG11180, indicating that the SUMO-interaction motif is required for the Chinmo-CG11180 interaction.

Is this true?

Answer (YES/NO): YES